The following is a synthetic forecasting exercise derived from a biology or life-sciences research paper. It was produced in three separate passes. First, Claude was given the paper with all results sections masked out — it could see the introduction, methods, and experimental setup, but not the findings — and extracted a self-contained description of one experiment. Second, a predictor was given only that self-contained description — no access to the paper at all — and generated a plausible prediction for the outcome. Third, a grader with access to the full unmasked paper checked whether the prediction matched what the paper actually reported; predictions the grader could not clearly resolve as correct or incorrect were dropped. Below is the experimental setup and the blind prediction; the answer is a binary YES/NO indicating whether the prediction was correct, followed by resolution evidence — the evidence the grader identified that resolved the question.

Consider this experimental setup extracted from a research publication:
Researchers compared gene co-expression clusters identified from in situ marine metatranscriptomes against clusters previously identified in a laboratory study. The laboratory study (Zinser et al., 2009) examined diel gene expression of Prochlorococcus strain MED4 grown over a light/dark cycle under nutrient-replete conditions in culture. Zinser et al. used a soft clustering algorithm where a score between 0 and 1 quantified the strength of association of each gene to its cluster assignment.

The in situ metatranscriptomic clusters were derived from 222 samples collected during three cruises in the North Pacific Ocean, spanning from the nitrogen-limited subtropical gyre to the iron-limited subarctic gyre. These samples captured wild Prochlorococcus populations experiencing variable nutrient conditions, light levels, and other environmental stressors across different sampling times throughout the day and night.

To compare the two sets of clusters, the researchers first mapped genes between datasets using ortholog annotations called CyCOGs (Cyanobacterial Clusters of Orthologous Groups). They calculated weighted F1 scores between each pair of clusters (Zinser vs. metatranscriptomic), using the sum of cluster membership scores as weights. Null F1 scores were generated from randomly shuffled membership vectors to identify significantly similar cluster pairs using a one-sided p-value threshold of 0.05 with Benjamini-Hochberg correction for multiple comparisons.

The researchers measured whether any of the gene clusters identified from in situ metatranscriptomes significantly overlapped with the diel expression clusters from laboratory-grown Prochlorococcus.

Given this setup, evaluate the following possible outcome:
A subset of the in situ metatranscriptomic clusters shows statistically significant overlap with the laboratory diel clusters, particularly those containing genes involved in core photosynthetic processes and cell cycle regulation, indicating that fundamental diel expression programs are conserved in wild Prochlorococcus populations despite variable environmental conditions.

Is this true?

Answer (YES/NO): NO